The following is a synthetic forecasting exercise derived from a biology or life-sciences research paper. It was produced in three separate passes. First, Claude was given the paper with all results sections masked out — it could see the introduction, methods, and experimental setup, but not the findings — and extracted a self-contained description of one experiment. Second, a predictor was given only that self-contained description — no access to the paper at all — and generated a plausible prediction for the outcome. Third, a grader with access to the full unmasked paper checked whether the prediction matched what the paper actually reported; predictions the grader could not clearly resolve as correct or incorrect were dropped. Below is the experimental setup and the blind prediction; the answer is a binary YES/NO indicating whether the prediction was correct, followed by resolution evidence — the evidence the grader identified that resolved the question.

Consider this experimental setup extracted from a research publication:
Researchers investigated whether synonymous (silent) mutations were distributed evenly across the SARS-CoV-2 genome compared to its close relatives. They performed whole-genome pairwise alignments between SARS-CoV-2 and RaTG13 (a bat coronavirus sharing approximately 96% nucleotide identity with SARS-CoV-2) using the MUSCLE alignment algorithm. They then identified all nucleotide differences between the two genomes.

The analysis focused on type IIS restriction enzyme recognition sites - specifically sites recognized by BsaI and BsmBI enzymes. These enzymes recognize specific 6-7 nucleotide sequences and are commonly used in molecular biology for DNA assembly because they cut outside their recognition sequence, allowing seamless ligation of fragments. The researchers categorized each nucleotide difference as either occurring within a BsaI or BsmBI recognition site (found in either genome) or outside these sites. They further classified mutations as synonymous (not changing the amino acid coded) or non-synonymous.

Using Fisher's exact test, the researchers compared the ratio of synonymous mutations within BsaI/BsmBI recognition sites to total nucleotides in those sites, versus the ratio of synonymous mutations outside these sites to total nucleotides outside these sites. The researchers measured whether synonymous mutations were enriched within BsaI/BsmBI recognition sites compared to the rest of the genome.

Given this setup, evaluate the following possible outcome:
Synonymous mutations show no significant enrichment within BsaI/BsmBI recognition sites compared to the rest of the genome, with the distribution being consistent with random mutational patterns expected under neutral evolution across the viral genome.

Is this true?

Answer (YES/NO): NO